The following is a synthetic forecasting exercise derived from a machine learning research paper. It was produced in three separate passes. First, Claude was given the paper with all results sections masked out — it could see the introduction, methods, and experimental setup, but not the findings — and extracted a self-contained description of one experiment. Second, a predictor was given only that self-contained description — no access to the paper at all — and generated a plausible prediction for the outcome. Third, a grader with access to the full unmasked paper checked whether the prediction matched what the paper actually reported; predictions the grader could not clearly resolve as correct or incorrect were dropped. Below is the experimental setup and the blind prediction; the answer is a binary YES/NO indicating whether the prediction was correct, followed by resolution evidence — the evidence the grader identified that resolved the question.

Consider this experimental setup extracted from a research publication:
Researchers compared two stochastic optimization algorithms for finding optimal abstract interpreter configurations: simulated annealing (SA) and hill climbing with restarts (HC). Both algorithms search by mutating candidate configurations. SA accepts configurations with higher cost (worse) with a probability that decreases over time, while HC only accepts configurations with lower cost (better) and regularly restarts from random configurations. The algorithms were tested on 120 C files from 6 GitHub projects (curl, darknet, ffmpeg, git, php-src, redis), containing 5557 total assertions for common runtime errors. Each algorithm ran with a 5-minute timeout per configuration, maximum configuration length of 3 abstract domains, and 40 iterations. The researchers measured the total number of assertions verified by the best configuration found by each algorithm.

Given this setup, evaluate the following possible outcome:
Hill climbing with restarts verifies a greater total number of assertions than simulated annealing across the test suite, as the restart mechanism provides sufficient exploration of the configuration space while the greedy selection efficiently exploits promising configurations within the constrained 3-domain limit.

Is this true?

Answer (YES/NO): YES